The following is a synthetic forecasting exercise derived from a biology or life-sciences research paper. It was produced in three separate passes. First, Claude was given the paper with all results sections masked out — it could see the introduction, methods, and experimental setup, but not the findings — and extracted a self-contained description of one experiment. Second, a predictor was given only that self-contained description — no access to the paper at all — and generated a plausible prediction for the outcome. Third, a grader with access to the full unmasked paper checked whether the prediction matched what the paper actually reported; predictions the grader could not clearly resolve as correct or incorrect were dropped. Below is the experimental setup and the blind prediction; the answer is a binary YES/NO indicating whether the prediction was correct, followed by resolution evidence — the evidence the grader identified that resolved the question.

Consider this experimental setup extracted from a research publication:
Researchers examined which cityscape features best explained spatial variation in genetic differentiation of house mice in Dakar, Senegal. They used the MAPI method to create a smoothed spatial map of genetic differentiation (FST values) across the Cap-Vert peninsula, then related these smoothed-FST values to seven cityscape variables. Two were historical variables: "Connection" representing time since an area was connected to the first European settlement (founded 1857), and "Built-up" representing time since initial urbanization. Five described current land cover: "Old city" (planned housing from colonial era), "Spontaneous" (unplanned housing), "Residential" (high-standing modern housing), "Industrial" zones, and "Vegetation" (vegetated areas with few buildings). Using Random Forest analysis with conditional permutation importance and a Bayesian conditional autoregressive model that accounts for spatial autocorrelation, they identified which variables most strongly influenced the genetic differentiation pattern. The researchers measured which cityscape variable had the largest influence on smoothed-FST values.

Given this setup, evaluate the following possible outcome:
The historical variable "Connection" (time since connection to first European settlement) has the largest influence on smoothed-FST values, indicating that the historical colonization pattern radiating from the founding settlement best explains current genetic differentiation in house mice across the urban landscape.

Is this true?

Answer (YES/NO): YES